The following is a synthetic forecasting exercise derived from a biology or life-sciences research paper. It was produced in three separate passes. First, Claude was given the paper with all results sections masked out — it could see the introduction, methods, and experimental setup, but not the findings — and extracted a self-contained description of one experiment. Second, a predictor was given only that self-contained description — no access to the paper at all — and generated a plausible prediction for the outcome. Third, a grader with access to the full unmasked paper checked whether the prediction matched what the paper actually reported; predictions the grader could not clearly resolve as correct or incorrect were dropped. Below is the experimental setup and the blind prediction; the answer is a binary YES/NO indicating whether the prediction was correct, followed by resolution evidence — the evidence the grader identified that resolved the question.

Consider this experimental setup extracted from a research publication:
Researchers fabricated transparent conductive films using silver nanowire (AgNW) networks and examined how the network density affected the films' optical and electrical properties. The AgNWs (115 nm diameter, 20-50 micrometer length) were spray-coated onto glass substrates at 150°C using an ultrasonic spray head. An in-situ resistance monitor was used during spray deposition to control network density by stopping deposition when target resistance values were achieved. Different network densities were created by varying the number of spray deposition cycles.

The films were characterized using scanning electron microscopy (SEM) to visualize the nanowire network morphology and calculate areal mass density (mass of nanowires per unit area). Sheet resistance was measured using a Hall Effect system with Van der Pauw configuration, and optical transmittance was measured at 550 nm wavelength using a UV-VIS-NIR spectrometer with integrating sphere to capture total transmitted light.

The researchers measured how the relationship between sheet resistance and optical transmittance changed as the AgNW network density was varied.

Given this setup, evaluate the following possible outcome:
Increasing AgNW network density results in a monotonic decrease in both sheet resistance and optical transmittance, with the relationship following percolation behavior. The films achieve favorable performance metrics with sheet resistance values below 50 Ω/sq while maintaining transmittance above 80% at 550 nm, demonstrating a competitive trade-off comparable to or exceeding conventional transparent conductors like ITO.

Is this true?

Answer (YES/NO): NO